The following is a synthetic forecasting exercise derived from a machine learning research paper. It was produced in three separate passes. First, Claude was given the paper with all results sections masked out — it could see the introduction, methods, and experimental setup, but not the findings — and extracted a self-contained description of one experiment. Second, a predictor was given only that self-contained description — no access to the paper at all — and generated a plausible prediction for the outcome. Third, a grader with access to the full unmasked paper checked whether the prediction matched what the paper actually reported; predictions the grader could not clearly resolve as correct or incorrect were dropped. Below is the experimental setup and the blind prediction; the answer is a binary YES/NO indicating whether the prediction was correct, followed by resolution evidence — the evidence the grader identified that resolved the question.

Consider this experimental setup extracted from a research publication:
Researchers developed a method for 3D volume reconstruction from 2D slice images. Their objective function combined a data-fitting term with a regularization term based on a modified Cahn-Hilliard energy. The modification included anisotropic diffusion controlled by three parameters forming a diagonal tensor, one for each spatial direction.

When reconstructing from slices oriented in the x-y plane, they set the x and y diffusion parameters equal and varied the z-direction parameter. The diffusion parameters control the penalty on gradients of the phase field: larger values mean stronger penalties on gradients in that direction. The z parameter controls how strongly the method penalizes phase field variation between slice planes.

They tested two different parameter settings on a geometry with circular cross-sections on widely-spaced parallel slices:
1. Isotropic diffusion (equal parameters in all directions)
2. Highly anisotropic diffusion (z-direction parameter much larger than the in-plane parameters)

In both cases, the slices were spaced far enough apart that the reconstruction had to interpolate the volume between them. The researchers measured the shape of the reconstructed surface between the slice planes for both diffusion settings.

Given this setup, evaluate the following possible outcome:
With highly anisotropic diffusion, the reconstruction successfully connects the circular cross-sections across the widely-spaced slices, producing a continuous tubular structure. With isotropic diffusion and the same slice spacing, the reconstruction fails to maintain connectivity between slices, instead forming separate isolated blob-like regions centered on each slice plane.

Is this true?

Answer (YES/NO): YES